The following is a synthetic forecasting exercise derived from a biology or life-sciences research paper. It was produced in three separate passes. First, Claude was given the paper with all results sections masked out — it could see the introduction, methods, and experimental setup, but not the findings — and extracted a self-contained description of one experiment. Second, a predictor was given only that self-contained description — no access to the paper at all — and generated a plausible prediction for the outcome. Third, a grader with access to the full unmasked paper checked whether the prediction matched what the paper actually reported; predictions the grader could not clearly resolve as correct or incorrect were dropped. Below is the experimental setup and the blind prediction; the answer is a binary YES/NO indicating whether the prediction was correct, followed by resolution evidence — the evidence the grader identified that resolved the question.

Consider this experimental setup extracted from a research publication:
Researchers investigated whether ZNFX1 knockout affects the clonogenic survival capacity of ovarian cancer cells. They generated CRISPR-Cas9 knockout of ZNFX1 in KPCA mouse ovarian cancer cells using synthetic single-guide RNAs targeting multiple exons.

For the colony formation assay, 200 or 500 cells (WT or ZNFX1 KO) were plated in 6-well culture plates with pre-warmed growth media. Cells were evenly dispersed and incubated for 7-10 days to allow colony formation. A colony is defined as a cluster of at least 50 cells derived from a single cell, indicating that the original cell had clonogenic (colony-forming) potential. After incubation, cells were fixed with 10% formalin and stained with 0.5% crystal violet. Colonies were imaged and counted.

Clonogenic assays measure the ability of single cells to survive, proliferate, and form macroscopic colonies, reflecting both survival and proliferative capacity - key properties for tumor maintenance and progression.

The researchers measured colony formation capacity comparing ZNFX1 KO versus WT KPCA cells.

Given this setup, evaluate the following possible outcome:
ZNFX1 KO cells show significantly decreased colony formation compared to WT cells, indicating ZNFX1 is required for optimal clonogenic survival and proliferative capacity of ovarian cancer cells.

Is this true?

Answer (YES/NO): NO